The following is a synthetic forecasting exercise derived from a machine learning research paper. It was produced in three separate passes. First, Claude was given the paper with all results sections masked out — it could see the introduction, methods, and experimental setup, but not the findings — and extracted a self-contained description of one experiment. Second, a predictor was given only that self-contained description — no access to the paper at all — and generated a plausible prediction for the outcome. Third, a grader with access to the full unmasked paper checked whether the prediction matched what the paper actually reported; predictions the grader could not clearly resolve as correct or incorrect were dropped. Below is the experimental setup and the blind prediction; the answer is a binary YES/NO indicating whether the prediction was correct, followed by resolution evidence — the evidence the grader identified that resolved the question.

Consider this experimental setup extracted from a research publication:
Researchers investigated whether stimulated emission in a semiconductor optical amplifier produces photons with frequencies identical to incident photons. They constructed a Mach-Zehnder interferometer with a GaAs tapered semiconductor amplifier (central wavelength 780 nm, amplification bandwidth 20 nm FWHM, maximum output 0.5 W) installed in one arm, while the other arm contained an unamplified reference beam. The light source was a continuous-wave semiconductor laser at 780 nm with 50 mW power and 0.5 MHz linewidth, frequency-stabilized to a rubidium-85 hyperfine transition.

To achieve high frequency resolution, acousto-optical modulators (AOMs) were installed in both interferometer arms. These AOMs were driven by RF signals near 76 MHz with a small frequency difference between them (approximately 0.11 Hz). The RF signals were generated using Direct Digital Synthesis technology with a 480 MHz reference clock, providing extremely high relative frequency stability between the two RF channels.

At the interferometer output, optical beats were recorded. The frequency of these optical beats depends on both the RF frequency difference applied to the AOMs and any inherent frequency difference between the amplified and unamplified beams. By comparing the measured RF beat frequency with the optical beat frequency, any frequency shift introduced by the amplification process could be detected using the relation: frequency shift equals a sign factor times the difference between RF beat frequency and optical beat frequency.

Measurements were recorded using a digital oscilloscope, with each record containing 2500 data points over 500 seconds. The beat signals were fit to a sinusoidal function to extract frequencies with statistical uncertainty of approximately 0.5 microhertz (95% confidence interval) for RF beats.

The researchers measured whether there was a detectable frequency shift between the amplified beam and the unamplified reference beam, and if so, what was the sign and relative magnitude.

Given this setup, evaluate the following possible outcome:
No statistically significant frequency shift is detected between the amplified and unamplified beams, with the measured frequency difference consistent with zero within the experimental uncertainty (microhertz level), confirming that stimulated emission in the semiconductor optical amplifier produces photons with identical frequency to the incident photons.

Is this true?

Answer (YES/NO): NO